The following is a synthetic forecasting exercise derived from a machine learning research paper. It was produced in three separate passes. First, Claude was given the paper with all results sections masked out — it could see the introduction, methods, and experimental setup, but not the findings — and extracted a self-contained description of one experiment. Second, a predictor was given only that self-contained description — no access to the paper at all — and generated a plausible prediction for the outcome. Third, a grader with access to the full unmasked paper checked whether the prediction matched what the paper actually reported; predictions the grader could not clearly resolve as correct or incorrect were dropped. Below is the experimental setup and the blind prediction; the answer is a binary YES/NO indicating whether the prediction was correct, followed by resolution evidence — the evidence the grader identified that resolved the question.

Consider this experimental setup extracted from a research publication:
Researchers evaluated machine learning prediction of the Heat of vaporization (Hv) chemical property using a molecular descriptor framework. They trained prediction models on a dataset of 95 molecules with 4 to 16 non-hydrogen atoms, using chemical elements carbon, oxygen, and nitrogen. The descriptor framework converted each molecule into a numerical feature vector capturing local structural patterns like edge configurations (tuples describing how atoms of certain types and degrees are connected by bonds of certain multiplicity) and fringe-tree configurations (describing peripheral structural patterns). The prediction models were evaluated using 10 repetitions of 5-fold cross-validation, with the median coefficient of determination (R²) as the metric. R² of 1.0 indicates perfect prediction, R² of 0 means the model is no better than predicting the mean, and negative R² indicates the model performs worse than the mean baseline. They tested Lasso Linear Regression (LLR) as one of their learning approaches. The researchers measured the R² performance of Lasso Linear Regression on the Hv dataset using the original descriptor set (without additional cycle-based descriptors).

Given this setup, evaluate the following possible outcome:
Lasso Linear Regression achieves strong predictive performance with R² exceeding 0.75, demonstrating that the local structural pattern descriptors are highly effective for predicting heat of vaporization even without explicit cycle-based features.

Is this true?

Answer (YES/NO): NO